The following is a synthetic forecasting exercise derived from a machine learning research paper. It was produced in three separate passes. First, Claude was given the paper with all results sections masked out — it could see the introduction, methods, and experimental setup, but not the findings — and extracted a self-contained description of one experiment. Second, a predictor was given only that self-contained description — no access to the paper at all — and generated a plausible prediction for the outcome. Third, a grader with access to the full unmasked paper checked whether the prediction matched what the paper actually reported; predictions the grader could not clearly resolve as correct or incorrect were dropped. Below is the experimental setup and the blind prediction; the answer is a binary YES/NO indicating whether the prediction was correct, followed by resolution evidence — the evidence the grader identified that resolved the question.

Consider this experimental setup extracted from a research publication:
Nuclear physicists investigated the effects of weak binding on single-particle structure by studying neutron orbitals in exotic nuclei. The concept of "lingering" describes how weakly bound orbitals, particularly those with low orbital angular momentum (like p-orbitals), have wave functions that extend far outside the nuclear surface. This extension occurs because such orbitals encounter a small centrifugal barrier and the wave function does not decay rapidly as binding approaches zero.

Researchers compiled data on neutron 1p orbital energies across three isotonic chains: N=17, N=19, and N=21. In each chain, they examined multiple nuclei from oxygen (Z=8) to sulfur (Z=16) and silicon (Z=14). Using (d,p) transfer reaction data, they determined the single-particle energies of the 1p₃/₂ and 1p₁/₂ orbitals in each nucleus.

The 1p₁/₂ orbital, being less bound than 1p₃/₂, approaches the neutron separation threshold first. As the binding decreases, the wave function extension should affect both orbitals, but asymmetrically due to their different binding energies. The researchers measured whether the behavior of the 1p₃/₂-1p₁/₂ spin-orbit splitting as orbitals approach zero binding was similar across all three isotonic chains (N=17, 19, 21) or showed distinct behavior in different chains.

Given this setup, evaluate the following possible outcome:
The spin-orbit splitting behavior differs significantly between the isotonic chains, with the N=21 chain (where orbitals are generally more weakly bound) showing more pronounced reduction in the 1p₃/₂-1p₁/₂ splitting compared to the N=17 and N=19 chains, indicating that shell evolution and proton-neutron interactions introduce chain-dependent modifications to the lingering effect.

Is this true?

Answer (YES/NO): NO